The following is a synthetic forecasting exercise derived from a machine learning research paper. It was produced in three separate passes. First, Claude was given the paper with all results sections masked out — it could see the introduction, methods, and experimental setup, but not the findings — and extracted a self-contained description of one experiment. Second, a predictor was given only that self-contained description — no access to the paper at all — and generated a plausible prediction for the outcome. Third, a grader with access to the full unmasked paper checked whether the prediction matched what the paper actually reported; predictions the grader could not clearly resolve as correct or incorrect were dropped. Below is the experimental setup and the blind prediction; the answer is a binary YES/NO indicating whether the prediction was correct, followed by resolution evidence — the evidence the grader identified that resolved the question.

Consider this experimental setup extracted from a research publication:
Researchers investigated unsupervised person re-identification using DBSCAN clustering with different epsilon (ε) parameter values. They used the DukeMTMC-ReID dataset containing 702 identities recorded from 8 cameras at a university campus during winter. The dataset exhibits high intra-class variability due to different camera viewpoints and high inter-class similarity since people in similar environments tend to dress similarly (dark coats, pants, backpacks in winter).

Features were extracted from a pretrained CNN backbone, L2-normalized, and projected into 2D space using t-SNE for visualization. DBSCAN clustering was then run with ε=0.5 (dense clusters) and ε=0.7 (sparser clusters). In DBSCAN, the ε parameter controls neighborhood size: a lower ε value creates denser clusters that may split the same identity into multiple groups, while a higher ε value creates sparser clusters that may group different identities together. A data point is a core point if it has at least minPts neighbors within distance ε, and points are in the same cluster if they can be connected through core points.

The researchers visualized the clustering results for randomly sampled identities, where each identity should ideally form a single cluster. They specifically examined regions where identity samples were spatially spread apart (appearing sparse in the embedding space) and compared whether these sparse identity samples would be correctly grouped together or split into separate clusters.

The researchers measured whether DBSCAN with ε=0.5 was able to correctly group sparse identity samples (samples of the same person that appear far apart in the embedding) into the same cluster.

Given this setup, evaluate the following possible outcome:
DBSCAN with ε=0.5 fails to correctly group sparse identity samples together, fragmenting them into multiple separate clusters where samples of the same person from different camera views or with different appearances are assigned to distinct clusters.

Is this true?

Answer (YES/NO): YES